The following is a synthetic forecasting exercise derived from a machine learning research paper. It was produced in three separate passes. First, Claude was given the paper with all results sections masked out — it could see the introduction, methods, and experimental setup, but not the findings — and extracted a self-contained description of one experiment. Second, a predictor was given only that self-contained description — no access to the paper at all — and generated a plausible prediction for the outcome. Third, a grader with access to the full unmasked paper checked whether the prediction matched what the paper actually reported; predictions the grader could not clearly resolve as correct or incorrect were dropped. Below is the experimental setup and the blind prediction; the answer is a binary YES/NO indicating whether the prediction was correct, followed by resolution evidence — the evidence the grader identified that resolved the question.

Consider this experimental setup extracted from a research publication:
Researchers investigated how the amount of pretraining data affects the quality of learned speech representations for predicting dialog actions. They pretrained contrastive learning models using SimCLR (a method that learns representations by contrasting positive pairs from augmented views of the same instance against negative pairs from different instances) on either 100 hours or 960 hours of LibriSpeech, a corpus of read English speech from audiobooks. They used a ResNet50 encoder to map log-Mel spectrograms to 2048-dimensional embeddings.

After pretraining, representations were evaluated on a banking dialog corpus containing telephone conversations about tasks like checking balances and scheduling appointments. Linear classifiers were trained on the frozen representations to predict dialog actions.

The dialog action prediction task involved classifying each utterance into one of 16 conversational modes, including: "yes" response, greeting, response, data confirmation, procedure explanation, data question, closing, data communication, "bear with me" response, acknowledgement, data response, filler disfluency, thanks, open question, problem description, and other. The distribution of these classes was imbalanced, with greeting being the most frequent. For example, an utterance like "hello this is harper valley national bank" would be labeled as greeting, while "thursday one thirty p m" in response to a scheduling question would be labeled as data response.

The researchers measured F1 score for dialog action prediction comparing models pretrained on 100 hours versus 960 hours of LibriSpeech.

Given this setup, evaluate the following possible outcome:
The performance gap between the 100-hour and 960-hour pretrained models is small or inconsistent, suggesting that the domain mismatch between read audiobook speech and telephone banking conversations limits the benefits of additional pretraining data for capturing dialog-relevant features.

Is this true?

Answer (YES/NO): NO